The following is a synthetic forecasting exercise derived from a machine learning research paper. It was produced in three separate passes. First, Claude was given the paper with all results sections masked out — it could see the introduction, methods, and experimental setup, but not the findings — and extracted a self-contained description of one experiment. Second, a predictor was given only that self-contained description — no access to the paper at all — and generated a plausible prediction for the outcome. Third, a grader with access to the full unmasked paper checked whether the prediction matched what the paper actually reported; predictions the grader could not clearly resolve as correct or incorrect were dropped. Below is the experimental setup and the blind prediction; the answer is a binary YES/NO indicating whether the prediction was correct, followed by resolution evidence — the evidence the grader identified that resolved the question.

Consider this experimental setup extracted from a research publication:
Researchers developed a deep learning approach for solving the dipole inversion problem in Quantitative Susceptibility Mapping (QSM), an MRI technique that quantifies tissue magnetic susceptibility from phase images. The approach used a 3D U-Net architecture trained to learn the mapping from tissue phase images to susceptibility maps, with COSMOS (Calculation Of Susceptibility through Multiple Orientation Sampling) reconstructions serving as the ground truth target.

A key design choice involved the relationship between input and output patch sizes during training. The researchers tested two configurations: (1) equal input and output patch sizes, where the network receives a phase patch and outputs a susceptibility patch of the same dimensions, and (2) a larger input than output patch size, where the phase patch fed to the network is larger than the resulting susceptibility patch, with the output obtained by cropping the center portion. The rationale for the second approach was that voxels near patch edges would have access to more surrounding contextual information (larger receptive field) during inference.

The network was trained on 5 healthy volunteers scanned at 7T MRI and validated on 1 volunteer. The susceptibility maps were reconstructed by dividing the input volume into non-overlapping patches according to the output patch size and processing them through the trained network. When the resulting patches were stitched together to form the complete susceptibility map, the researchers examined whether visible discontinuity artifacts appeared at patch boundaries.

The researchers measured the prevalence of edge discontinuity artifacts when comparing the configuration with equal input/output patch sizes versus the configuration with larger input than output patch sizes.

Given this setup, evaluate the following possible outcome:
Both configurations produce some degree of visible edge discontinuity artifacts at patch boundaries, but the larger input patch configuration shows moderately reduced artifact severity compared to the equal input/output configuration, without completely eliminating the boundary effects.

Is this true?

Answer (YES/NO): YES